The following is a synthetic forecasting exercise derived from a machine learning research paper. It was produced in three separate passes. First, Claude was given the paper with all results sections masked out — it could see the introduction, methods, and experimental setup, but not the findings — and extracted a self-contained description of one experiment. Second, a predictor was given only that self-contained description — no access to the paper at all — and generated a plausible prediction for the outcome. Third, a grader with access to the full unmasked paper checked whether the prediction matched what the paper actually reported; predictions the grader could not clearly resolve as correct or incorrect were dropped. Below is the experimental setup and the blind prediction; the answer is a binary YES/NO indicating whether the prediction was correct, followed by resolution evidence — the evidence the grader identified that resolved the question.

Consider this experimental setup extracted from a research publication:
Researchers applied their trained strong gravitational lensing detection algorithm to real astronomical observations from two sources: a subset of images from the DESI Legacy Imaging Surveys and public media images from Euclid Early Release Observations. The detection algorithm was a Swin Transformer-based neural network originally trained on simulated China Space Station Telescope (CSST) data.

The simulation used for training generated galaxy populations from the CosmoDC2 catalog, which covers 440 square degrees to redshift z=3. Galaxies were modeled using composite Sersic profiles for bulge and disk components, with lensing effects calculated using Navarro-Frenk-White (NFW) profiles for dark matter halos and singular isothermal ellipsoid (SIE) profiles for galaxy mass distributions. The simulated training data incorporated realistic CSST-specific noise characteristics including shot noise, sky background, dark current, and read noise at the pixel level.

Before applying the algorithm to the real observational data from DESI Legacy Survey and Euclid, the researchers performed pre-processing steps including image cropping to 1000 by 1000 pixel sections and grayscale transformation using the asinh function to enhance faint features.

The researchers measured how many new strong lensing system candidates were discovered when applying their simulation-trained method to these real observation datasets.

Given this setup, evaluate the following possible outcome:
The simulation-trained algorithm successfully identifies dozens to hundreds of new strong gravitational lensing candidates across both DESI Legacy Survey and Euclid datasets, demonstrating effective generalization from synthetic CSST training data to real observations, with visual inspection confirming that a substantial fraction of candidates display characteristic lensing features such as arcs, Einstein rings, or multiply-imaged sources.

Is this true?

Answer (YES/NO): NO